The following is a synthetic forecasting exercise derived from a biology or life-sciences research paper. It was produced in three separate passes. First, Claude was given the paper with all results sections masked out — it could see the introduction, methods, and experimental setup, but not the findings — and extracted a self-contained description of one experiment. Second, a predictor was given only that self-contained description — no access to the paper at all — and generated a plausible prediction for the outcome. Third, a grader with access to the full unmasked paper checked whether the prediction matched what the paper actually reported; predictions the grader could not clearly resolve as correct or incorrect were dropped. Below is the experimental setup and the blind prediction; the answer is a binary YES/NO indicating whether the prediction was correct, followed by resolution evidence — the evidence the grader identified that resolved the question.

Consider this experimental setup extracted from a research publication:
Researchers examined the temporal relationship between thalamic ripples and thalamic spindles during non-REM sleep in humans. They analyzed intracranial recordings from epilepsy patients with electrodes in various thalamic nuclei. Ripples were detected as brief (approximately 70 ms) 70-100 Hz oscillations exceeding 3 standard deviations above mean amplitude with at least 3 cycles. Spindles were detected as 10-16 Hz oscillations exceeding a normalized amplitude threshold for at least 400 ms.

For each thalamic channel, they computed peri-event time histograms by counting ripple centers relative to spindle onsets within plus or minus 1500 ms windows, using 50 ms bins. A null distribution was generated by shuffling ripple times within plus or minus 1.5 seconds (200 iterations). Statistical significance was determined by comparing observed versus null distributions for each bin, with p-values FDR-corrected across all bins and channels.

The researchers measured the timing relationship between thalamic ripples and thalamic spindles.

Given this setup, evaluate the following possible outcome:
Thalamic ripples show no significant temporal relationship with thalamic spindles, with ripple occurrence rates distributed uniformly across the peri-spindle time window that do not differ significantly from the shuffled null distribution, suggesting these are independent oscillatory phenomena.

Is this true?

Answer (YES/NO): NO